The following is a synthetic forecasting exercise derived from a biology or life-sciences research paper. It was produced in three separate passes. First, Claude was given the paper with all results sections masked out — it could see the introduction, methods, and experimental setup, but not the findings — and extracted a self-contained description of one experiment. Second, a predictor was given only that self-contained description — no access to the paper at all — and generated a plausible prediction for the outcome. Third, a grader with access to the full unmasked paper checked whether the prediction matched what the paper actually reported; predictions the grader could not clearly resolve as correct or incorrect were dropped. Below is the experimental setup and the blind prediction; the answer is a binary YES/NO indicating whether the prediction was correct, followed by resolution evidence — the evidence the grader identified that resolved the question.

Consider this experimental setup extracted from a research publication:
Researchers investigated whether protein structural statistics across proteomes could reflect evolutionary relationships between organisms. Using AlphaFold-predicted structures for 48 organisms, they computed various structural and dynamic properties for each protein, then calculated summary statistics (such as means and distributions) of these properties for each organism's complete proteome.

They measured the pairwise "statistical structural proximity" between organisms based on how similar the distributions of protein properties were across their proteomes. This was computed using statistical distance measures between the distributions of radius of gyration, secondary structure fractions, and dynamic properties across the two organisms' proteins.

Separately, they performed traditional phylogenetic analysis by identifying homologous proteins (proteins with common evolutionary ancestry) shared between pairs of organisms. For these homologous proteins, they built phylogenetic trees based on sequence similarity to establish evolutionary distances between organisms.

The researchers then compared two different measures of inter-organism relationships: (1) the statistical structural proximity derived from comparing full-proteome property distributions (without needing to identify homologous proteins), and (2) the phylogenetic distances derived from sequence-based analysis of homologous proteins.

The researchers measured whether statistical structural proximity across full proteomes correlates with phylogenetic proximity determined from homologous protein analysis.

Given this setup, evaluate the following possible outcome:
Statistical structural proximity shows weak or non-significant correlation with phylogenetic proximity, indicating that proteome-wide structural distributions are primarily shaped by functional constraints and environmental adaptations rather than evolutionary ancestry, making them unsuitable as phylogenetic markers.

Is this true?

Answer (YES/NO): NO